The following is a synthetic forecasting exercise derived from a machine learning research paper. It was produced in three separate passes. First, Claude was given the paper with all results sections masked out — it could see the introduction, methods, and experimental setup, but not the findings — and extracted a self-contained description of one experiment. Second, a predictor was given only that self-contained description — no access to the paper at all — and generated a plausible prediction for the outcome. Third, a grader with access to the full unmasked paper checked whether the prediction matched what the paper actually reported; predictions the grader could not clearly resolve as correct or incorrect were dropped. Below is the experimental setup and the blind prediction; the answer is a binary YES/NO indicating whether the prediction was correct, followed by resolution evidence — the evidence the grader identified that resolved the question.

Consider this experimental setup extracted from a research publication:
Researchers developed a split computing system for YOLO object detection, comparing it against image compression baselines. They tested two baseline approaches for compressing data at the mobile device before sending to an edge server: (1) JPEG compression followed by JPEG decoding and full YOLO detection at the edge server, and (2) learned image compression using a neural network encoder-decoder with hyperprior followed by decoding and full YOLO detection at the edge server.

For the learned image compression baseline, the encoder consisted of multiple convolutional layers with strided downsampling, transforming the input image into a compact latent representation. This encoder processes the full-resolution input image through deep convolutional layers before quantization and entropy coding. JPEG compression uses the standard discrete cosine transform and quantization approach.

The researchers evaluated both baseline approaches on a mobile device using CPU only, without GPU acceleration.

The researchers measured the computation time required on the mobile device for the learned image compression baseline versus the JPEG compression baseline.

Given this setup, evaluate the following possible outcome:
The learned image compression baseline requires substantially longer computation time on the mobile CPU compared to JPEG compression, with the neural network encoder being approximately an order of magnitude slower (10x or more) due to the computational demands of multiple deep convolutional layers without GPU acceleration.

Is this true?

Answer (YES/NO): NO